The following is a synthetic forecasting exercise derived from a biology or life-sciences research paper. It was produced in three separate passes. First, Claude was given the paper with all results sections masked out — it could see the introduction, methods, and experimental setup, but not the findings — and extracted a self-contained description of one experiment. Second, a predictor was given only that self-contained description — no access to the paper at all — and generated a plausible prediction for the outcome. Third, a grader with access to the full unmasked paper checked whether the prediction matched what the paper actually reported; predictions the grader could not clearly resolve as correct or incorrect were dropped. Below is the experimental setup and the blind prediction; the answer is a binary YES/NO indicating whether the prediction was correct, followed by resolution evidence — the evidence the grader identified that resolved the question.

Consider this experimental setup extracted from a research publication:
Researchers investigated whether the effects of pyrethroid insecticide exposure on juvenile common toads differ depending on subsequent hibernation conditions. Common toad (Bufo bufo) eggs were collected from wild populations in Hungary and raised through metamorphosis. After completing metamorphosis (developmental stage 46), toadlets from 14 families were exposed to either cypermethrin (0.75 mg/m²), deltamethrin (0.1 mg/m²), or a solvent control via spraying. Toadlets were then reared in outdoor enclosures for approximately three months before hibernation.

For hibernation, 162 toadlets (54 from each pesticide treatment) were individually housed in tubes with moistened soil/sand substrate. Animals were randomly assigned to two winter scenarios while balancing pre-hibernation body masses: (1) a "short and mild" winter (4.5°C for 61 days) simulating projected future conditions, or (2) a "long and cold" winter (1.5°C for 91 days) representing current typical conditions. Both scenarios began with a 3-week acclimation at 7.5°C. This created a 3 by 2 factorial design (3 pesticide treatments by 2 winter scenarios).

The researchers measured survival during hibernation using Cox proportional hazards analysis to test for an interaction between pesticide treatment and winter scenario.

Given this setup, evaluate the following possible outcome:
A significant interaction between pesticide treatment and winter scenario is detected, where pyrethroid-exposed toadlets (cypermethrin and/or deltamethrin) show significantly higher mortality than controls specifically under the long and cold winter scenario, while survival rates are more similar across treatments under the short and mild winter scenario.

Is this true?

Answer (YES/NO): NO